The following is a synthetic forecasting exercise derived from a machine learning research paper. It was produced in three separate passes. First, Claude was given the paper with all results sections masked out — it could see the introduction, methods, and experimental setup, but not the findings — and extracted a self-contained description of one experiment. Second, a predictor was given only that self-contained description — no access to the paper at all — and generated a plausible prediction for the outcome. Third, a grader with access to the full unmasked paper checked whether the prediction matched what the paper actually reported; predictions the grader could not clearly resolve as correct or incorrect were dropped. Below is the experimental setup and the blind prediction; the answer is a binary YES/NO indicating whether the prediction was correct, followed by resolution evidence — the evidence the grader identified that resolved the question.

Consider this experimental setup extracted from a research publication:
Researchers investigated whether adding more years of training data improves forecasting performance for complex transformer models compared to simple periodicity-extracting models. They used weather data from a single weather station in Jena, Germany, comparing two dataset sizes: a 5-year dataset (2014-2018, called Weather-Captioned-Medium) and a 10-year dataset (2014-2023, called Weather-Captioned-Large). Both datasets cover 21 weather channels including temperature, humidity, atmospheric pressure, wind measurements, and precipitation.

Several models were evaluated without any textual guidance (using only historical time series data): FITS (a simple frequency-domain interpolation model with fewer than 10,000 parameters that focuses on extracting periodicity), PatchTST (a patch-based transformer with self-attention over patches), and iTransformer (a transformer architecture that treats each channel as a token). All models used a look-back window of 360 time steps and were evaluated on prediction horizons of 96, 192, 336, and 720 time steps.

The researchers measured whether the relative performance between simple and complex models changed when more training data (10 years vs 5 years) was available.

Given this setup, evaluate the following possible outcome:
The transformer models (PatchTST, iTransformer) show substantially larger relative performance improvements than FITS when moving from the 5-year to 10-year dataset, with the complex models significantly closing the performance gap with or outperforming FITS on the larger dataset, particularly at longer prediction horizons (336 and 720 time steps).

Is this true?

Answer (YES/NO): NO